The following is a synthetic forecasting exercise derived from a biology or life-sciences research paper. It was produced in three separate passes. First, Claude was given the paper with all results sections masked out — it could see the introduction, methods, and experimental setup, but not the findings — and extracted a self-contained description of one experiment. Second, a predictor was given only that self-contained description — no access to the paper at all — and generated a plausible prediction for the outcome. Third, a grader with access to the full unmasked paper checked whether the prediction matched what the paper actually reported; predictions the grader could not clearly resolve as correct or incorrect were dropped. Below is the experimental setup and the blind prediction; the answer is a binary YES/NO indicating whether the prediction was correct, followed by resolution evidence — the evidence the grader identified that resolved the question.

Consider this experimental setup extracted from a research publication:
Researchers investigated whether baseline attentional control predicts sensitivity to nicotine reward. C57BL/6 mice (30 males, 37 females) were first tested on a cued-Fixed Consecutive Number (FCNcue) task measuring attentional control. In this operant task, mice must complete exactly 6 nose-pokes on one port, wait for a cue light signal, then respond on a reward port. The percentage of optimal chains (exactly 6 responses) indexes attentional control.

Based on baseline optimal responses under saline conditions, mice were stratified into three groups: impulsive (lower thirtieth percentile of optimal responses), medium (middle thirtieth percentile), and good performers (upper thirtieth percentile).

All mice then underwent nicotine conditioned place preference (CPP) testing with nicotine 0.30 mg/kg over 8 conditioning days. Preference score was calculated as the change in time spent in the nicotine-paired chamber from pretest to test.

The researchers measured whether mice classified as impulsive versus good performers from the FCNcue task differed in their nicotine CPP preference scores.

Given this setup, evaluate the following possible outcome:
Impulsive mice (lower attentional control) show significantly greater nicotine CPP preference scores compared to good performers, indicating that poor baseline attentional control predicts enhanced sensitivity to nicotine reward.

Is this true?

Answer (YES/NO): NO